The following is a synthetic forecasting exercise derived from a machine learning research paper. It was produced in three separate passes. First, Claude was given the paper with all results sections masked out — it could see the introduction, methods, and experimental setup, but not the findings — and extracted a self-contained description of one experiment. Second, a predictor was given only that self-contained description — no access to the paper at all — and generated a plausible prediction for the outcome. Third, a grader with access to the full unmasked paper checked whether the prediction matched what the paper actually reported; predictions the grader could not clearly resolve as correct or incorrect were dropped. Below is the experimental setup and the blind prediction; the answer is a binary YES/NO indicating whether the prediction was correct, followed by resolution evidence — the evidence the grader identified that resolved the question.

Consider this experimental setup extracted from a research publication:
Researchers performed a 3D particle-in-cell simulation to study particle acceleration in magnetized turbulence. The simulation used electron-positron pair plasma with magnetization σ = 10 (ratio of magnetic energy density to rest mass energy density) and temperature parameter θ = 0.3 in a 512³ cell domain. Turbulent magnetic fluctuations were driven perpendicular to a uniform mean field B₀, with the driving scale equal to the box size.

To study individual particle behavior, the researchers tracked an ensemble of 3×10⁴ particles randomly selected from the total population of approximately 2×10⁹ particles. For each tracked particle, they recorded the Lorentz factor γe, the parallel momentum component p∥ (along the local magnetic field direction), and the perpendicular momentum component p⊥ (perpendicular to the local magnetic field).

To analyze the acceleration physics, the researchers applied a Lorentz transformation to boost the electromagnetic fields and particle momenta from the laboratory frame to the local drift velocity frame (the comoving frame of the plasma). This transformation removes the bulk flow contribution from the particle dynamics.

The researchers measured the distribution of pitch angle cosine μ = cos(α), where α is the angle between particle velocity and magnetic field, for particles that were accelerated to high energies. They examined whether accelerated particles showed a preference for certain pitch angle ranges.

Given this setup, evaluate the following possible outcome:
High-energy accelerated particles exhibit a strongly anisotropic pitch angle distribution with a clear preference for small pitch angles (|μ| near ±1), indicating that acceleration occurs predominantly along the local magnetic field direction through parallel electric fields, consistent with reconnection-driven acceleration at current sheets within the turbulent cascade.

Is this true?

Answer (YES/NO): NO